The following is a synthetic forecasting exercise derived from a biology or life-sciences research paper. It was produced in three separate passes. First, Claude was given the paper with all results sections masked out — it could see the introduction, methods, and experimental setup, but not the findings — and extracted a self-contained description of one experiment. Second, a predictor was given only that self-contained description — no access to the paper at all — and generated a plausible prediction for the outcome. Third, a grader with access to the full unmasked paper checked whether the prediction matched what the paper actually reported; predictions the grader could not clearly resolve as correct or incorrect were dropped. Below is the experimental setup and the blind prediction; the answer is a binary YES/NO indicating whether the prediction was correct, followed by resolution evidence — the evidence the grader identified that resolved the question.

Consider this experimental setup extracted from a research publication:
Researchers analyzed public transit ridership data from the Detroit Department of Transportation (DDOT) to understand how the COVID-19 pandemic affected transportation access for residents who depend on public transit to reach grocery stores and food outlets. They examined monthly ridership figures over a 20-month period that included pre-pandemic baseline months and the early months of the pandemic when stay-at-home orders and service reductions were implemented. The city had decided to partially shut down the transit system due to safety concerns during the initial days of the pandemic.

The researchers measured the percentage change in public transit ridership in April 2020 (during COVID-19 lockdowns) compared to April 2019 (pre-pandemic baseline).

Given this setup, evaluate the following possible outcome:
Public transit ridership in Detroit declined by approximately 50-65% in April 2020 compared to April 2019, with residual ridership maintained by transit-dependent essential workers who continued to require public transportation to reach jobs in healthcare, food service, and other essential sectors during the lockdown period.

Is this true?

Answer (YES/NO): NO